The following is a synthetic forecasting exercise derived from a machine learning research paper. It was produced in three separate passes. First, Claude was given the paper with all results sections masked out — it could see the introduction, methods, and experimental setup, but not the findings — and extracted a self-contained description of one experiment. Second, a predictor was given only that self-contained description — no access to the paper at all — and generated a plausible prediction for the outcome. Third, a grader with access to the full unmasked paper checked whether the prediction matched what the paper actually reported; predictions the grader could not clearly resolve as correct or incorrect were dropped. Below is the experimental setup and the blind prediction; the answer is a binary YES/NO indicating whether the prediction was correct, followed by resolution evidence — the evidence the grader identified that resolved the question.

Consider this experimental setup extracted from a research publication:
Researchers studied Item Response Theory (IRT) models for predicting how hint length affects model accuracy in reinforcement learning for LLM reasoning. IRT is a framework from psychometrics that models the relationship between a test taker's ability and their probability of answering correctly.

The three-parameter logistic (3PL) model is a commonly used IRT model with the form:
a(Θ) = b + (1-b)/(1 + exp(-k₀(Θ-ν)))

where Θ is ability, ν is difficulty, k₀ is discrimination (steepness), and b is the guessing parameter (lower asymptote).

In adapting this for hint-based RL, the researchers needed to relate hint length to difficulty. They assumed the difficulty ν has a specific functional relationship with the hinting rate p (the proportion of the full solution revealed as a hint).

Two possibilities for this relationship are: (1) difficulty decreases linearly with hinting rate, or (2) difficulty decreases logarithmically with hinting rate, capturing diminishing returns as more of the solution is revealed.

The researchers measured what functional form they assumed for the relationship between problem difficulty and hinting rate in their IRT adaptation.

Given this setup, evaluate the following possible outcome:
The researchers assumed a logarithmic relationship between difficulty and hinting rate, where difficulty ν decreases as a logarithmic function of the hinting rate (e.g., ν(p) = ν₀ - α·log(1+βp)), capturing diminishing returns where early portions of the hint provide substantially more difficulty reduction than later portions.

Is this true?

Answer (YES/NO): NO